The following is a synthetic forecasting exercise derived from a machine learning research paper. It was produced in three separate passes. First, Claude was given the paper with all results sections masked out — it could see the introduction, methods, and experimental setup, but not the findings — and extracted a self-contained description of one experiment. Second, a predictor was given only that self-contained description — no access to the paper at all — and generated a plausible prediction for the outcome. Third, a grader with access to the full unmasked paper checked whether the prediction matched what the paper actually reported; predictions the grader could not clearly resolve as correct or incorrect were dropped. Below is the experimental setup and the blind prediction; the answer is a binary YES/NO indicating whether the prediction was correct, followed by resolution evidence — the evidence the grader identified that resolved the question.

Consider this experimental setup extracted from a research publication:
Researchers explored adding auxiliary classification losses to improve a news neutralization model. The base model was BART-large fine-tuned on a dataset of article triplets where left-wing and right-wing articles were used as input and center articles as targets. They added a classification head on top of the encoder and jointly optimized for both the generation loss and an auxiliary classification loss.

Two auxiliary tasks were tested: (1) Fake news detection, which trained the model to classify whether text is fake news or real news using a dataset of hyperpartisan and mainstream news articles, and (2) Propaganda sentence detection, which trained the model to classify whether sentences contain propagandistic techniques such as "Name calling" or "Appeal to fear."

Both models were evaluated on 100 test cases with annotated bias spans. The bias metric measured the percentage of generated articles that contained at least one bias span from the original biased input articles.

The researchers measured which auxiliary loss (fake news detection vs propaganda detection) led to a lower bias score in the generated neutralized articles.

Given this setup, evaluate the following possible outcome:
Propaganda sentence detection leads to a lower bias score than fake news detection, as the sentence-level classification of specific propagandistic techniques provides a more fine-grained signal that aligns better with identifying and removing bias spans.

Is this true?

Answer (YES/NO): YES